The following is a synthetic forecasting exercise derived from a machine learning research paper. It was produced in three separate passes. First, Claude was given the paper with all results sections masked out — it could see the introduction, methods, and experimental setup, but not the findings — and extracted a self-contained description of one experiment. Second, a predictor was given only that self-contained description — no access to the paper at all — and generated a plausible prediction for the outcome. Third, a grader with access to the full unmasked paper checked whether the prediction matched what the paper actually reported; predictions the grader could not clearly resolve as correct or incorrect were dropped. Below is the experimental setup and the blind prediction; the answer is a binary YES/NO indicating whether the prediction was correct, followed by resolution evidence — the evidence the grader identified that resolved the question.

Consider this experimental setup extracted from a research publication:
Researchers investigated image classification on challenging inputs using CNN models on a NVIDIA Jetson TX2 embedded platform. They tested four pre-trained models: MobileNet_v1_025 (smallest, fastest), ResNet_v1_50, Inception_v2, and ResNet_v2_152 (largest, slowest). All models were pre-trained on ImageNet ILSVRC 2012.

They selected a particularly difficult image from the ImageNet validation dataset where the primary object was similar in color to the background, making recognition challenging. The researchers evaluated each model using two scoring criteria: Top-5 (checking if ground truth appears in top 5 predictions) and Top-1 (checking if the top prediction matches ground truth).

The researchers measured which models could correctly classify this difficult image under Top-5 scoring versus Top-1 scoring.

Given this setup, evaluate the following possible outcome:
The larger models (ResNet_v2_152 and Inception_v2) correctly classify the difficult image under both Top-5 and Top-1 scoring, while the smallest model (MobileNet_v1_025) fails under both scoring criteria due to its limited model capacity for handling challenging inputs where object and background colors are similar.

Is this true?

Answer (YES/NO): NO